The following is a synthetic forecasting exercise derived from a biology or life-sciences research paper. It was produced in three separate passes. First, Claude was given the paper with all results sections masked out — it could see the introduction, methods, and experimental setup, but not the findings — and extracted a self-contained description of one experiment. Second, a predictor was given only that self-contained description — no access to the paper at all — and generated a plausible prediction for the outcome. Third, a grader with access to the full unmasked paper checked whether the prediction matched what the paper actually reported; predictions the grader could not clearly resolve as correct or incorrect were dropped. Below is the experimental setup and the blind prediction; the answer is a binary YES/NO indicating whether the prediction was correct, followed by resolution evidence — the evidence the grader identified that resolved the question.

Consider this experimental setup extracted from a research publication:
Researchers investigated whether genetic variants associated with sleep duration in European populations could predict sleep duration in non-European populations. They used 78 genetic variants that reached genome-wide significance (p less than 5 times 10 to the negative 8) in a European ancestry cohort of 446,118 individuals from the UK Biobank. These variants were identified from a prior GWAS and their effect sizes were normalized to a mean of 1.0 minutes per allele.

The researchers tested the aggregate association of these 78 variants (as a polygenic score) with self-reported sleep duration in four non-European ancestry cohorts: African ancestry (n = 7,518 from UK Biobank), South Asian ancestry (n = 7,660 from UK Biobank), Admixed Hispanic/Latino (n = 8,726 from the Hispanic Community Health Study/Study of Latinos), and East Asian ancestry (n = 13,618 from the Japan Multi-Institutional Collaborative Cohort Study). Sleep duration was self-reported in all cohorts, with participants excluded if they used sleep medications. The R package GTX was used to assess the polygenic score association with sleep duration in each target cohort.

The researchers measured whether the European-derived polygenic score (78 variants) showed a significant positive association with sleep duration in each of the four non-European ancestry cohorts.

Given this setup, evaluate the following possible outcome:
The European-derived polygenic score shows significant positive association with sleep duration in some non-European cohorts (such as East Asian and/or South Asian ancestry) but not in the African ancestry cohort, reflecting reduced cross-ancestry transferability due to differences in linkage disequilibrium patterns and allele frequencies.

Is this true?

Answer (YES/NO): NO